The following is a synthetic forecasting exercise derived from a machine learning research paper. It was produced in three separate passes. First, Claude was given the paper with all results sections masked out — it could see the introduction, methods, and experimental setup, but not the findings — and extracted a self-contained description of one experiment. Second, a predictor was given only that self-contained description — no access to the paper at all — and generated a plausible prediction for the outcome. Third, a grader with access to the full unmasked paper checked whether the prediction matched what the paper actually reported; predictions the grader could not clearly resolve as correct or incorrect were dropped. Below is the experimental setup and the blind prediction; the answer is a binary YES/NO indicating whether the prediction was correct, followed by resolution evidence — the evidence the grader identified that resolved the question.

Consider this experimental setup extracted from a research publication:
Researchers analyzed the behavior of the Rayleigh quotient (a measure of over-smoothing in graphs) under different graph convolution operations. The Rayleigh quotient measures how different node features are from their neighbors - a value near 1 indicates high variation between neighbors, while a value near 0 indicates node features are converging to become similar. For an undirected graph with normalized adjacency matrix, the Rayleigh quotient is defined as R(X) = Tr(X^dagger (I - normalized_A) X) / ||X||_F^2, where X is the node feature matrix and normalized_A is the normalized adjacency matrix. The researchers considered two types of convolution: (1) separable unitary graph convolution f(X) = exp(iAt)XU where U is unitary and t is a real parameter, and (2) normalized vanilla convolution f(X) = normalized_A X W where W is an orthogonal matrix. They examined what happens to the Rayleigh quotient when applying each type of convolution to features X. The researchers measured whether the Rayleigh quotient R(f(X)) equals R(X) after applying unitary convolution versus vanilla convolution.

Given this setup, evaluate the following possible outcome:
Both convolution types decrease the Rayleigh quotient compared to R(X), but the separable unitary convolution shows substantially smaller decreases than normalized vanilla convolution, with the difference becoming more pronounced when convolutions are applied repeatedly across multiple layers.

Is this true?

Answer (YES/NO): NO